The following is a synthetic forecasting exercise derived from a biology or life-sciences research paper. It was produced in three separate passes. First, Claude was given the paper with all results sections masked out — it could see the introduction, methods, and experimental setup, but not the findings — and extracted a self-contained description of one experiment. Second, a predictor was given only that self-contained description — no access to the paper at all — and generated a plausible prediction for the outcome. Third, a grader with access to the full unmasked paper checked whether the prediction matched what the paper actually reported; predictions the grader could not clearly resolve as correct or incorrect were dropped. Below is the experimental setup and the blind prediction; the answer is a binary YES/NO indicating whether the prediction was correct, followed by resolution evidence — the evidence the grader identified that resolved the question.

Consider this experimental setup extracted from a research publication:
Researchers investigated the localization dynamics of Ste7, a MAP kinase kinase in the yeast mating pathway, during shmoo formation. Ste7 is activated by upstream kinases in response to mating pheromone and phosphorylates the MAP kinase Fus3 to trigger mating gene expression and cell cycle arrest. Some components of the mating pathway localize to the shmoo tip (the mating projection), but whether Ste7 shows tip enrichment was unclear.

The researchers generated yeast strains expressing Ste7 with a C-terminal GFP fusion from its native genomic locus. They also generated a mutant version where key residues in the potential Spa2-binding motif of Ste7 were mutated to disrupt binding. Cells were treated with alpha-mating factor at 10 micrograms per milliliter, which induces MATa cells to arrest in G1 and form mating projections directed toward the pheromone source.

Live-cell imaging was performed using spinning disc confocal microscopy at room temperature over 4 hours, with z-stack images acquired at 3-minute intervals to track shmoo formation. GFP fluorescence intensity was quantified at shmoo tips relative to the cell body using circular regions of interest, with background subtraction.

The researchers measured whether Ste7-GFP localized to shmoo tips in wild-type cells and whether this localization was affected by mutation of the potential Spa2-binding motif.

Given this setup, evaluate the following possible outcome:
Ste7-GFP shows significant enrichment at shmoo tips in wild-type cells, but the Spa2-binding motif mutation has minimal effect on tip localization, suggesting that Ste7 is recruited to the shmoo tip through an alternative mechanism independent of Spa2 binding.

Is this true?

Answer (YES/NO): NO